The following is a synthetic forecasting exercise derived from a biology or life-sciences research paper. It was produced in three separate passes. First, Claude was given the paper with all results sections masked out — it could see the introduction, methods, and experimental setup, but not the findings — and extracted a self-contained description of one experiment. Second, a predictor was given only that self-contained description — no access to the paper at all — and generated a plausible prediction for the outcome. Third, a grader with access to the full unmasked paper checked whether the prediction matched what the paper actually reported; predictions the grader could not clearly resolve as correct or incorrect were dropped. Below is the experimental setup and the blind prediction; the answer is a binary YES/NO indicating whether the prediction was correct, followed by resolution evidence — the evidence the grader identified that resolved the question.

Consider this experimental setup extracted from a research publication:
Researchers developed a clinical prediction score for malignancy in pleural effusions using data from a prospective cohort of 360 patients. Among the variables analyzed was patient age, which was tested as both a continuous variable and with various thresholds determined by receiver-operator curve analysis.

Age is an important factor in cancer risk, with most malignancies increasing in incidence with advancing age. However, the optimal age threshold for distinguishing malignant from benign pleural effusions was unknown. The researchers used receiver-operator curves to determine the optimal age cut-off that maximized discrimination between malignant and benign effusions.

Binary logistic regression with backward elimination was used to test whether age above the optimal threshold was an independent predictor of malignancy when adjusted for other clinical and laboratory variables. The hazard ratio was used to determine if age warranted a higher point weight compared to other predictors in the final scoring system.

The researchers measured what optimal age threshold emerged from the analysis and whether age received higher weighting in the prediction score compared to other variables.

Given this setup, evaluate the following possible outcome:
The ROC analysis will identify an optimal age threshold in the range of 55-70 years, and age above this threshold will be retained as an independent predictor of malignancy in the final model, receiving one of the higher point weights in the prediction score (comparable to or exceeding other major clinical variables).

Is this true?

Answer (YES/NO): YES